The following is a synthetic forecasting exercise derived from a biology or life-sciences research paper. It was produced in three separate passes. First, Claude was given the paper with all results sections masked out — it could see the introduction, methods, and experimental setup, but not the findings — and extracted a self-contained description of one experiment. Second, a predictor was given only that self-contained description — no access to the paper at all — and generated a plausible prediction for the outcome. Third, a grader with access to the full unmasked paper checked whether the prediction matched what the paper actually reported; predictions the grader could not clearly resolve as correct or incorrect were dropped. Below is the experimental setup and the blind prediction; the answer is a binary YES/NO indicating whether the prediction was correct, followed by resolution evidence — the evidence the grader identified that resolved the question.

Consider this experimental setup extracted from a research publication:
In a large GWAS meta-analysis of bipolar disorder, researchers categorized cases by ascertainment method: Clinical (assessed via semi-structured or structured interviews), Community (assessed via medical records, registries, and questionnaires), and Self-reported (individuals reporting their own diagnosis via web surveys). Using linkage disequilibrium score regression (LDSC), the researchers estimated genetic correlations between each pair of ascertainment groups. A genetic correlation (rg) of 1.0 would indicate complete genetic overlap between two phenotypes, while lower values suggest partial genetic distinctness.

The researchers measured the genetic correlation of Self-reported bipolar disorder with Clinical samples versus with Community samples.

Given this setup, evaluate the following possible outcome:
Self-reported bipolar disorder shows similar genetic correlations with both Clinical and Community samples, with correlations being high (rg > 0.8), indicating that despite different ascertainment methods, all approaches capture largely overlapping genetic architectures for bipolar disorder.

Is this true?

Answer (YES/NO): NO